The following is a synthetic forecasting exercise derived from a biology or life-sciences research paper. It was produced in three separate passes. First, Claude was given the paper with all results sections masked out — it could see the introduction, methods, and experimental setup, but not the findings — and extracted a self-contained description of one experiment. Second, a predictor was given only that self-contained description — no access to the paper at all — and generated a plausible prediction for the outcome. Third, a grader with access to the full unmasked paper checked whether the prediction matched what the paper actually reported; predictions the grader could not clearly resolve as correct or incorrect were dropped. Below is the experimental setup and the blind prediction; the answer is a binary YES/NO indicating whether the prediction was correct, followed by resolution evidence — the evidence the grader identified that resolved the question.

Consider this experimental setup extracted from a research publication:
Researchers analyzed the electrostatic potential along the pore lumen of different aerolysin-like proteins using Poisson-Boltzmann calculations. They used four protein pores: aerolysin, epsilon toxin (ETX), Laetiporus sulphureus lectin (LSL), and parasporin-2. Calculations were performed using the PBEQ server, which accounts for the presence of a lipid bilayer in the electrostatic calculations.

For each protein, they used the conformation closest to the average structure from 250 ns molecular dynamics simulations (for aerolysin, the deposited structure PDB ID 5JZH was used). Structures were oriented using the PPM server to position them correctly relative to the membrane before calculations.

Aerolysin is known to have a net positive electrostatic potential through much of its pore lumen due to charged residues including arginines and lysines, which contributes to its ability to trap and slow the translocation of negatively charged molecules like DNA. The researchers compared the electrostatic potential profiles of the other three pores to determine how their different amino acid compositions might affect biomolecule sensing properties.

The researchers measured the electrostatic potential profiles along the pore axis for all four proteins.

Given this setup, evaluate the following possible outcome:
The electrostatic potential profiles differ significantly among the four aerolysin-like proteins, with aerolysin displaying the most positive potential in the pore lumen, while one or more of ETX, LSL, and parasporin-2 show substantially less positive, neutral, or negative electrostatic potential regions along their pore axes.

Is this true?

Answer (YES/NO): NO